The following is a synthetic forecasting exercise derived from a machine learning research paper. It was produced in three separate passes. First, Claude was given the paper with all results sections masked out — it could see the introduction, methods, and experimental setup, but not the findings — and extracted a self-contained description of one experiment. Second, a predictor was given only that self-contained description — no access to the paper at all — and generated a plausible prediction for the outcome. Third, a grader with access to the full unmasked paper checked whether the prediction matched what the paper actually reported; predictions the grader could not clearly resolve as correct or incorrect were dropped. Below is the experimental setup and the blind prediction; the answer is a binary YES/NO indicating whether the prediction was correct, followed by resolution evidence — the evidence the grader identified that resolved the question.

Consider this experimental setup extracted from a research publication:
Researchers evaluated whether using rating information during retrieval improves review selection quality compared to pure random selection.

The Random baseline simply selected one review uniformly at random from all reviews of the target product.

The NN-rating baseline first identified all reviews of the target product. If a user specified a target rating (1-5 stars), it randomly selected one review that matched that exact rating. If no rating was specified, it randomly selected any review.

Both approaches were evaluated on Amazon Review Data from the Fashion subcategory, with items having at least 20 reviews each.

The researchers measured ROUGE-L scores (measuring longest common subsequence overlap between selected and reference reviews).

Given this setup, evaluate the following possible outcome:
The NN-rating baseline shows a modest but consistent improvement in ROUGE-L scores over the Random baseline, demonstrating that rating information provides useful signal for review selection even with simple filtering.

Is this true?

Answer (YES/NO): NO